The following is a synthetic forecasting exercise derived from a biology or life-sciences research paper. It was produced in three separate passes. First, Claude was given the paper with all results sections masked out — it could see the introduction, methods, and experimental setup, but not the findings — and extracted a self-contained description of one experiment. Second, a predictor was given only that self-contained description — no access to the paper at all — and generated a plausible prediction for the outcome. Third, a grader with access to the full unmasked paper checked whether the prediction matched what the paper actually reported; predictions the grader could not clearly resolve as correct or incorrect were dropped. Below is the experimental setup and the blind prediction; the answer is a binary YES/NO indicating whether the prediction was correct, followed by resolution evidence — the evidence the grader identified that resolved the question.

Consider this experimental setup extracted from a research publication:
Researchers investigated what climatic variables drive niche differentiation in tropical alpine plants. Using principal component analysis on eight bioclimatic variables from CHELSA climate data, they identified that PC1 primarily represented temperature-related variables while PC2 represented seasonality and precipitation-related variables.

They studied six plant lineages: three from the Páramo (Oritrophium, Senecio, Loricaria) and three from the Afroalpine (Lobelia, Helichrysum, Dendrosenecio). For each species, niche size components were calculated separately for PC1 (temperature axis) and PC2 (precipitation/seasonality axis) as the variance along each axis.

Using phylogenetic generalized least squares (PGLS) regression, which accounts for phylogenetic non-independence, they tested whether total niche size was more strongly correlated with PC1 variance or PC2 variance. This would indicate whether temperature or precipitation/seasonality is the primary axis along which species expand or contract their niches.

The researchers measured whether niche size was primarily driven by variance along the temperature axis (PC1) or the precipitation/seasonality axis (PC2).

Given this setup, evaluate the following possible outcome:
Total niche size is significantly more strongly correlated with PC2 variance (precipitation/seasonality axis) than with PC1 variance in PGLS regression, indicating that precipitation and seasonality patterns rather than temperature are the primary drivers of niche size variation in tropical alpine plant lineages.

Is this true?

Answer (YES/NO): NO